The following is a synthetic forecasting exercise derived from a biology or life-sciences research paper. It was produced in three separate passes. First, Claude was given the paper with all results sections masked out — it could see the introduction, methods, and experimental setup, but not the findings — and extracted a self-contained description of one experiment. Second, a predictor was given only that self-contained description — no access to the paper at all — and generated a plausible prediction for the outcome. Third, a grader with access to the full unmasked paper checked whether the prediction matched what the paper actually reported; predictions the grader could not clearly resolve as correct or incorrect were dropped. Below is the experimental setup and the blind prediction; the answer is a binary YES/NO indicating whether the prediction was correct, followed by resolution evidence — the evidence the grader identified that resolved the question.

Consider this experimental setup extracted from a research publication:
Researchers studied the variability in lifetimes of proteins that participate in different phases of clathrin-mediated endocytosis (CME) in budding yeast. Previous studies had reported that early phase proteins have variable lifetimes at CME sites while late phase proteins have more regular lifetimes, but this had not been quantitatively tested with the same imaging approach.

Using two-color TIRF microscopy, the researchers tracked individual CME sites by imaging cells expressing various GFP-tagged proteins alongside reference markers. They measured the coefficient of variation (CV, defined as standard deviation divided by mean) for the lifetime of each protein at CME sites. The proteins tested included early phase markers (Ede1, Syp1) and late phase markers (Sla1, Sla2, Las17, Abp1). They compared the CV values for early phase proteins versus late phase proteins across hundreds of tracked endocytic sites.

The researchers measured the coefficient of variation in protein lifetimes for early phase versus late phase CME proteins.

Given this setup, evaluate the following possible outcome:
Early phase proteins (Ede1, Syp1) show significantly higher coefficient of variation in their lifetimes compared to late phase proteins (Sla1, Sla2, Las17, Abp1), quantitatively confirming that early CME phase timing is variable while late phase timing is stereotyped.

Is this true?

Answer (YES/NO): NO